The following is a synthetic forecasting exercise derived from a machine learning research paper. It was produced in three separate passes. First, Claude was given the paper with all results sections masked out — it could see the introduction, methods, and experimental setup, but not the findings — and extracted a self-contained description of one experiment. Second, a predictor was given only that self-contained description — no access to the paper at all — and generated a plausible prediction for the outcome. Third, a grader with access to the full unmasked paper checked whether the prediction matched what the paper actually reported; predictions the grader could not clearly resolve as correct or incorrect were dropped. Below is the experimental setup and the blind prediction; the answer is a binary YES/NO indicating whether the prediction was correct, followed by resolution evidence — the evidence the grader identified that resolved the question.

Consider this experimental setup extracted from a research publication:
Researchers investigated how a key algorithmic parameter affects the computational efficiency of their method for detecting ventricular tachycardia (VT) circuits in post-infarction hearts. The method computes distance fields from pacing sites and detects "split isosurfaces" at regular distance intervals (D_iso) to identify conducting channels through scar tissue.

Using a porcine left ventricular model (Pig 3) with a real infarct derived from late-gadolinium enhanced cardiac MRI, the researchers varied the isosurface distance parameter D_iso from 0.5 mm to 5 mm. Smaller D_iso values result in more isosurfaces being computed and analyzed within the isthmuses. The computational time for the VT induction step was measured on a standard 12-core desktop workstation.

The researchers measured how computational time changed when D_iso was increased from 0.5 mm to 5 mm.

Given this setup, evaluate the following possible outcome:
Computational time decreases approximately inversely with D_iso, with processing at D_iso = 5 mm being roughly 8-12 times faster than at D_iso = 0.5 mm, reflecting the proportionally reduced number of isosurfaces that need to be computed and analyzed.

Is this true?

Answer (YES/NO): YES